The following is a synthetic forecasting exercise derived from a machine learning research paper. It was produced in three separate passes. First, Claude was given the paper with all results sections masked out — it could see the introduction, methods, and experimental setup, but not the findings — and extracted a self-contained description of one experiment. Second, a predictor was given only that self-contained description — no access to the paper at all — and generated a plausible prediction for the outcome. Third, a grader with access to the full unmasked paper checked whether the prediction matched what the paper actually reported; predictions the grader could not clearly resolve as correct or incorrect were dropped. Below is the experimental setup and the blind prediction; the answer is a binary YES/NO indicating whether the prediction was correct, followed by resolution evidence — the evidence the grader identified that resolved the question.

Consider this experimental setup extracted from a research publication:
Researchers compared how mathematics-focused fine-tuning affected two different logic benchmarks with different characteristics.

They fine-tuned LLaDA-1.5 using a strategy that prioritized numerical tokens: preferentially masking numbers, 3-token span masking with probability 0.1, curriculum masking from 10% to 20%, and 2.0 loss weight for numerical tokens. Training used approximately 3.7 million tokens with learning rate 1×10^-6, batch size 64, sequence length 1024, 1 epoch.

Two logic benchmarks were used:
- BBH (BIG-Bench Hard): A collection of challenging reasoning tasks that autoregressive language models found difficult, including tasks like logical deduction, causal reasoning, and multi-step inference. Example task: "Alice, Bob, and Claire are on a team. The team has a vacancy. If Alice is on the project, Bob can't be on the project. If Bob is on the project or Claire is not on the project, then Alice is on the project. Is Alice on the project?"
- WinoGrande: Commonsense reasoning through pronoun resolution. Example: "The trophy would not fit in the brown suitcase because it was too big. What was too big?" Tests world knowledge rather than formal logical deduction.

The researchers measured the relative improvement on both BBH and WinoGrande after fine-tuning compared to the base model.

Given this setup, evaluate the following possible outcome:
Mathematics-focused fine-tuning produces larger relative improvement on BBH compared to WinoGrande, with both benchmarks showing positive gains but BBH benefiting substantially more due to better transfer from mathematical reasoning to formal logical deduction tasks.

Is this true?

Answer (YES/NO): YES